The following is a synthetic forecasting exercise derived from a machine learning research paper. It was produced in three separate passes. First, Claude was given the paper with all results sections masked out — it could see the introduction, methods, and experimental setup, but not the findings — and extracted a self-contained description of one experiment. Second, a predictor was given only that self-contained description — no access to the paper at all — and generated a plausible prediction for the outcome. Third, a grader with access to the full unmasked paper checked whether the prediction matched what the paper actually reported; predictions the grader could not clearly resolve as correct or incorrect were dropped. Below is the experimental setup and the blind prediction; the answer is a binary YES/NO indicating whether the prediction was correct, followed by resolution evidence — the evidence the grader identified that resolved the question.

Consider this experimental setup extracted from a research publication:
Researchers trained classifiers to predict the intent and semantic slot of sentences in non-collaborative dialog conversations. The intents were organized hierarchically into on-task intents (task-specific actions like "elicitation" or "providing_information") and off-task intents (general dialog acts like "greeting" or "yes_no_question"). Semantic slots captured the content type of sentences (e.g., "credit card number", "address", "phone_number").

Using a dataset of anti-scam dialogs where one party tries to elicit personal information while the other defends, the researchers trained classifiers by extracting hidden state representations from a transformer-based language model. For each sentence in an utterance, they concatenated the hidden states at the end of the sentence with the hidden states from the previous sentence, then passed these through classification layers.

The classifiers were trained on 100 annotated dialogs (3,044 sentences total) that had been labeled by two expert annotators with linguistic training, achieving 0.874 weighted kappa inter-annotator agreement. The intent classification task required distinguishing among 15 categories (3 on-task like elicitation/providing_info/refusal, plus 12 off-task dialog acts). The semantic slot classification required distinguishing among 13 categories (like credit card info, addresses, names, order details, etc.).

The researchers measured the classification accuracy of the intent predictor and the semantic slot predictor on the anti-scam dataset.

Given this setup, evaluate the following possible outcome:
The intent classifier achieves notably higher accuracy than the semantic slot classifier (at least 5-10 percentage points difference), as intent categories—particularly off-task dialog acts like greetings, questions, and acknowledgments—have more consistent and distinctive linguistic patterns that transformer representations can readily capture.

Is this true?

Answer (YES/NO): YES